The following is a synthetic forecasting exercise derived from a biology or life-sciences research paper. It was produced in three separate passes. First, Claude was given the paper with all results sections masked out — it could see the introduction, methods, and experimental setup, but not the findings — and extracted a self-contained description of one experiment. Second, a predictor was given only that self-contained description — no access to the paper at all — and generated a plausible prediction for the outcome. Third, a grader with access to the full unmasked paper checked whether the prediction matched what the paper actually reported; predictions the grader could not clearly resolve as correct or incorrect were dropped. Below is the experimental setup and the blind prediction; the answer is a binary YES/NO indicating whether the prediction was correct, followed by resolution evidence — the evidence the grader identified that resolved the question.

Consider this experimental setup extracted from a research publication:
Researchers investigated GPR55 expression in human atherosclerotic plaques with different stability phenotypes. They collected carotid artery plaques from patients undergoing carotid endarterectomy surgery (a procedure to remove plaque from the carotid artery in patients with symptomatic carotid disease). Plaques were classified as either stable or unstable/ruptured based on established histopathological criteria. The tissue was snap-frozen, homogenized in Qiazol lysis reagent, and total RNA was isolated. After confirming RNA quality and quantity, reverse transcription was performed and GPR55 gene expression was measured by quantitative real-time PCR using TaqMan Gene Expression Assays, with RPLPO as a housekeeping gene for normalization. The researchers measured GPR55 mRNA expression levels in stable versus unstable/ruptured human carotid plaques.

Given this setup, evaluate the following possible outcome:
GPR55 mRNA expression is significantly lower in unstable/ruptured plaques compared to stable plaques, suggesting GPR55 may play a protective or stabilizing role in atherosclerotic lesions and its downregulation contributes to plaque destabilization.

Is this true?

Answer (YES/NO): YES